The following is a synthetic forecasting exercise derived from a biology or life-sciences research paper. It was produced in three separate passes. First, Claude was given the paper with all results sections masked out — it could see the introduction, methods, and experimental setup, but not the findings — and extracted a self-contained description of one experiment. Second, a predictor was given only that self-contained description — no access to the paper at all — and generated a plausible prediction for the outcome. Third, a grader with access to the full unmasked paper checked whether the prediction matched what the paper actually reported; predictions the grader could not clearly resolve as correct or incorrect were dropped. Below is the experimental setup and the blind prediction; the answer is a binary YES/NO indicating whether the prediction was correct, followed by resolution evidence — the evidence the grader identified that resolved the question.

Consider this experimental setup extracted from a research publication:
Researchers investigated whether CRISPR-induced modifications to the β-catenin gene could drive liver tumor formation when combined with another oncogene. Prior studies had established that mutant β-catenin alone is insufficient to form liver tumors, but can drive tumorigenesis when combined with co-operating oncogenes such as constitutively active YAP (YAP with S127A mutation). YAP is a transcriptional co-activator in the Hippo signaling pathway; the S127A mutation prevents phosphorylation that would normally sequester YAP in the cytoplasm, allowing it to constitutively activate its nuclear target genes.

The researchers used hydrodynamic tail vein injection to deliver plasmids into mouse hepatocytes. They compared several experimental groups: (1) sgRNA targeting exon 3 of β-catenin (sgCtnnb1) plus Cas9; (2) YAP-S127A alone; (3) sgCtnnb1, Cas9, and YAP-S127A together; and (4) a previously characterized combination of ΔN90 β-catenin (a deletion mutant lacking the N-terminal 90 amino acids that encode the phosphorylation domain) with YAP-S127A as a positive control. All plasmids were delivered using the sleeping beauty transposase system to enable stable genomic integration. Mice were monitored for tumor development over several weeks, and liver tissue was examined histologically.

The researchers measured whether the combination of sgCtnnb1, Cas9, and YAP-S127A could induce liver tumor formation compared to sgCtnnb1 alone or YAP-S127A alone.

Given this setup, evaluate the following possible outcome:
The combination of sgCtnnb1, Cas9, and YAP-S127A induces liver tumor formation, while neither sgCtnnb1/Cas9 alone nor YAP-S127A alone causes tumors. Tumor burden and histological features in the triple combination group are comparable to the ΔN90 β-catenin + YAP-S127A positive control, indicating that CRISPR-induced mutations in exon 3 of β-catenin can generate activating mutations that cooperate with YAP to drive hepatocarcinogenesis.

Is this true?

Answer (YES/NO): NO